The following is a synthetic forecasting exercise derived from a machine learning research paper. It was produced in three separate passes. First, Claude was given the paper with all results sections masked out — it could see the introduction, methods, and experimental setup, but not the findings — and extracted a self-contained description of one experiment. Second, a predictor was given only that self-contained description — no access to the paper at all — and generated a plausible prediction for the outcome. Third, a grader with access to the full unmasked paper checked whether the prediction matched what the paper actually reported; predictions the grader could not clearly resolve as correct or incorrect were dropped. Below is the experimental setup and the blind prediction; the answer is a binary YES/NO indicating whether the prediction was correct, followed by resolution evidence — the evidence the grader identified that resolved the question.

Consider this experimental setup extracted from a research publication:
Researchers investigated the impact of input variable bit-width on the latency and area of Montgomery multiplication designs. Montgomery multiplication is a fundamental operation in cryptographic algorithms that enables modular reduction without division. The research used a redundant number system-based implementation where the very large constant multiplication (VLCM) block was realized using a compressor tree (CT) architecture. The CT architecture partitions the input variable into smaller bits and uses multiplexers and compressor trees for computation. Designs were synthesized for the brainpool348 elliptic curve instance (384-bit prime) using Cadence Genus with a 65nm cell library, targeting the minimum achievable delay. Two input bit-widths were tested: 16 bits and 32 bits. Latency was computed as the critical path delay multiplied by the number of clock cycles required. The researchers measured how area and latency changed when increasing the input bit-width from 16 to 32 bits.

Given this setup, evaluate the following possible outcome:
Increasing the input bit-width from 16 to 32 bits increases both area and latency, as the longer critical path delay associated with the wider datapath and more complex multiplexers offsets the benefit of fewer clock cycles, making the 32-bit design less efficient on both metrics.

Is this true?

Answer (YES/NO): NO